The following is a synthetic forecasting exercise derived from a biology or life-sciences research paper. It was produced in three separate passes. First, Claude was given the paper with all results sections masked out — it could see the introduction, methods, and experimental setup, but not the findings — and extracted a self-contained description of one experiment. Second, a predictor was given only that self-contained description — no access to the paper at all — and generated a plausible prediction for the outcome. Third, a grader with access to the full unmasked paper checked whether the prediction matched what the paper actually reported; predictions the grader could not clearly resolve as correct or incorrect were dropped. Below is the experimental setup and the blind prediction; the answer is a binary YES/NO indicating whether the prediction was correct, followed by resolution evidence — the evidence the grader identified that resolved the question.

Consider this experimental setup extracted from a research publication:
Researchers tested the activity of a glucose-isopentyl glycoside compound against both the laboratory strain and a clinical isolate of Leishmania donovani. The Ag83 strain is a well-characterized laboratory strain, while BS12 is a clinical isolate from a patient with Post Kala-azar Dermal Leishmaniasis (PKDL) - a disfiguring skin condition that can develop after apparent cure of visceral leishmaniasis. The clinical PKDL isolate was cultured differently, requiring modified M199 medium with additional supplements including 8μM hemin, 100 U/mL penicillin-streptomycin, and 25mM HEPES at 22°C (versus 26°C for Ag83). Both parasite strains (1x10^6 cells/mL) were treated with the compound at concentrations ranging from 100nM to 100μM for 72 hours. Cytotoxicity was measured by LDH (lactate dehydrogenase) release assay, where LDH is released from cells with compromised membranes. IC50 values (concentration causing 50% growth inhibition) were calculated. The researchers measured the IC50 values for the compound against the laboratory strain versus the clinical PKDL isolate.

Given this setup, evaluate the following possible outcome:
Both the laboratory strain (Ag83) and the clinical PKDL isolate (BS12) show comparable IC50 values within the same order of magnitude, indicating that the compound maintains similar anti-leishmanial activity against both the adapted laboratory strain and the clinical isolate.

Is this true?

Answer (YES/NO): YES